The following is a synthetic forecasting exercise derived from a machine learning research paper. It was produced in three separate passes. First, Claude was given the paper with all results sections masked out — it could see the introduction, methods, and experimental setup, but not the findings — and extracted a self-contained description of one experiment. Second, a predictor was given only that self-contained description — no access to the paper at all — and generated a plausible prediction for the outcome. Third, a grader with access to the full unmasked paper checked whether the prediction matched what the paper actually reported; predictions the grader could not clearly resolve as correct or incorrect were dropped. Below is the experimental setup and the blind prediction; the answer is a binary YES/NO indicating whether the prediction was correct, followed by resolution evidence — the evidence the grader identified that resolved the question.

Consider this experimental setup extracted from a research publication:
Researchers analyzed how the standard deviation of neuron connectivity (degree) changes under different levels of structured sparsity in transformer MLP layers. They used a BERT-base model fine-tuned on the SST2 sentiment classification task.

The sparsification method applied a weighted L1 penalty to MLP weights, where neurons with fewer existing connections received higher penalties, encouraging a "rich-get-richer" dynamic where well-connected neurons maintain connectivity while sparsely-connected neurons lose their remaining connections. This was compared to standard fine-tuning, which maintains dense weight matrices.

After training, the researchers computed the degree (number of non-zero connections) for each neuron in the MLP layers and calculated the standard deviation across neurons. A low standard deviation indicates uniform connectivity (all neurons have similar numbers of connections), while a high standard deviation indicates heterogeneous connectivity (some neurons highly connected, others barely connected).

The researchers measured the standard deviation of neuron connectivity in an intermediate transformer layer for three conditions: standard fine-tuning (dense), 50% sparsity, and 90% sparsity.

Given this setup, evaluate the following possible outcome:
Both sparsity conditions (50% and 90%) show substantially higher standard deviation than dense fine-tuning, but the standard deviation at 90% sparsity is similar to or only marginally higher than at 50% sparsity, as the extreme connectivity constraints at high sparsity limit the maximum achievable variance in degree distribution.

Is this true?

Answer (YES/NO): NO